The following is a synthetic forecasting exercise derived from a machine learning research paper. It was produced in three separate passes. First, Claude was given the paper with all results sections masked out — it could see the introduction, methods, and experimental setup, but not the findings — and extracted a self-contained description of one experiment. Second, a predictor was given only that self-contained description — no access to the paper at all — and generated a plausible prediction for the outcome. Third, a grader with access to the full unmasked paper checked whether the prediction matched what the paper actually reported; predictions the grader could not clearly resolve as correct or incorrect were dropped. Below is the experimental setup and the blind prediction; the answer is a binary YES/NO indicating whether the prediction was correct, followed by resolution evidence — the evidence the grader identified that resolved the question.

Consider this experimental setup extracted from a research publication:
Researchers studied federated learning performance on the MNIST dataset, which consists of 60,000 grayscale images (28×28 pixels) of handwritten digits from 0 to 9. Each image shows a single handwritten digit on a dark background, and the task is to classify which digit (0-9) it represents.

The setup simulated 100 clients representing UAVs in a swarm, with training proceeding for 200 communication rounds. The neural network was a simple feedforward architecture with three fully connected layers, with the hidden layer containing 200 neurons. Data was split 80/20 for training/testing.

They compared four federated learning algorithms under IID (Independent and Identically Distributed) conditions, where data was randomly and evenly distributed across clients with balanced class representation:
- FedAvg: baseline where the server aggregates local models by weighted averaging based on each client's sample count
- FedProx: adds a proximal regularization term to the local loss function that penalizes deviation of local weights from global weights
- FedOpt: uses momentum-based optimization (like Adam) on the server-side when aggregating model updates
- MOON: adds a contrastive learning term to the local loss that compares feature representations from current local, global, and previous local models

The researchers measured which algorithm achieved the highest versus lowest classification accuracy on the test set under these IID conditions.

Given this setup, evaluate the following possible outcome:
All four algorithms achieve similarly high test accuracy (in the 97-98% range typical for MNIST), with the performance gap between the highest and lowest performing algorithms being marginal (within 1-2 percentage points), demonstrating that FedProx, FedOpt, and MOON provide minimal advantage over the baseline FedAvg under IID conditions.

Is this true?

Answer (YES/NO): NO